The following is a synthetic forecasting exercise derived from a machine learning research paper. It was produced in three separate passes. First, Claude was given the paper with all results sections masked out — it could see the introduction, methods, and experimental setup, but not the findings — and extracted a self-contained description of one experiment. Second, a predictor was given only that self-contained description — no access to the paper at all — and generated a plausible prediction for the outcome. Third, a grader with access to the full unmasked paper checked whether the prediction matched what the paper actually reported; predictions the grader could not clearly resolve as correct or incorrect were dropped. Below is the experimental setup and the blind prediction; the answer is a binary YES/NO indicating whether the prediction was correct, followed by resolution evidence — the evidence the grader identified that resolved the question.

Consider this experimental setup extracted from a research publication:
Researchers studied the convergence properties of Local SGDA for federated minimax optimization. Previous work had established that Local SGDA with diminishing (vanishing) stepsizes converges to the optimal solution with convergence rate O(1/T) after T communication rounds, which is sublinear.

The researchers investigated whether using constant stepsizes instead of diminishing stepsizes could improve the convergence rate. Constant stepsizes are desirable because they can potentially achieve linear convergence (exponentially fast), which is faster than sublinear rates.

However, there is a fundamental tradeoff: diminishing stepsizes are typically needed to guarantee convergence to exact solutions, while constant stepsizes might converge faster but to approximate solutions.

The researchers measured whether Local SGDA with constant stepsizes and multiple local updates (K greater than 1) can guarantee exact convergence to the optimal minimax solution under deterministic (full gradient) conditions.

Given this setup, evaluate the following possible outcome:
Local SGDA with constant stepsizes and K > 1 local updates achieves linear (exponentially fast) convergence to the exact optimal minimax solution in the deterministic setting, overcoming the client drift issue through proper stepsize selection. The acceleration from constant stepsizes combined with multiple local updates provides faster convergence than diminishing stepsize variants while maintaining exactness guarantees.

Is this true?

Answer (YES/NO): NO